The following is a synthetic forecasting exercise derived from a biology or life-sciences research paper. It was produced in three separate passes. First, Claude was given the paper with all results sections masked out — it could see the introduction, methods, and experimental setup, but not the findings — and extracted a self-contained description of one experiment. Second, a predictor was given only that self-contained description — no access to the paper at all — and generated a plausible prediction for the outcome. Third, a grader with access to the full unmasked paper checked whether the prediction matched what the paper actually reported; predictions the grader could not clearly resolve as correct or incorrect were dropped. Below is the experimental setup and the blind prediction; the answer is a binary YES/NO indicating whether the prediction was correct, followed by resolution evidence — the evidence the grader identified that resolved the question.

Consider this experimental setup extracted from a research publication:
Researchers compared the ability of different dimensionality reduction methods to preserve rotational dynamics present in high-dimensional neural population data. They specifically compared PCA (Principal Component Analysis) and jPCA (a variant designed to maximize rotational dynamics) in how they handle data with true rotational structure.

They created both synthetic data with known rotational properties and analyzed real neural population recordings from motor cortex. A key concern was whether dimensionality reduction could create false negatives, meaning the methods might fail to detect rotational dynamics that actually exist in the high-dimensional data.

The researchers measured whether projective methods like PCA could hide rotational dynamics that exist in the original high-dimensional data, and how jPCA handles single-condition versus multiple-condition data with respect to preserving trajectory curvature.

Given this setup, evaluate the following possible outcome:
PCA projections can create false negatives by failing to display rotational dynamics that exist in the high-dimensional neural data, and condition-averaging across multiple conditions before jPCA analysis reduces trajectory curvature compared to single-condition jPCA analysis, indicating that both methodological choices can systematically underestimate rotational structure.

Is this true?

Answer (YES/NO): NO